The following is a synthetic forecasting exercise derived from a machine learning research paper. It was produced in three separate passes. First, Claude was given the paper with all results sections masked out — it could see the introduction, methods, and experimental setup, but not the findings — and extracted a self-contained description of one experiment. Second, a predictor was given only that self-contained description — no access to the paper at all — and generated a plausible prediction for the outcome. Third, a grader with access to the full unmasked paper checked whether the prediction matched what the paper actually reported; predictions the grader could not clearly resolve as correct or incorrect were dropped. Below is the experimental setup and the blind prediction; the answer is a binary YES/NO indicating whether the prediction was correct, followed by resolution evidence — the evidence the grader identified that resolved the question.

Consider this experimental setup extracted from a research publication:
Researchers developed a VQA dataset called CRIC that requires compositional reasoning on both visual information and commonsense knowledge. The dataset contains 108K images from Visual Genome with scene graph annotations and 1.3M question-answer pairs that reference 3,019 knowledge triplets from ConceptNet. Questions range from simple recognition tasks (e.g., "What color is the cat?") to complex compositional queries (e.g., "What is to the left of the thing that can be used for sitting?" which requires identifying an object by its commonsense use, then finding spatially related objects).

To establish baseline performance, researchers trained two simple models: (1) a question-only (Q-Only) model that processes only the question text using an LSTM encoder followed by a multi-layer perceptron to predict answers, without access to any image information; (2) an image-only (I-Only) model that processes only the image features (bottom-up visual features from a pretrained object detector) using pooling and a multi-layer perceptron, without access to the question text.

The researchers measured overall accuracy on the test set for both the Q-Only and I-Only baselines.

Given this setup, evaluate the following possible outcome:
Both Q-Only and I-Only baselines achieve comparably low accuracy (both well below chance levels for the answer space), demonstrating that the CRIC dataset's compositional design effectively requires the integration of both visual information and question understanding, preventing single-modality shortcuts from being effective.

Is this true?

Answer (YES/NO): NO